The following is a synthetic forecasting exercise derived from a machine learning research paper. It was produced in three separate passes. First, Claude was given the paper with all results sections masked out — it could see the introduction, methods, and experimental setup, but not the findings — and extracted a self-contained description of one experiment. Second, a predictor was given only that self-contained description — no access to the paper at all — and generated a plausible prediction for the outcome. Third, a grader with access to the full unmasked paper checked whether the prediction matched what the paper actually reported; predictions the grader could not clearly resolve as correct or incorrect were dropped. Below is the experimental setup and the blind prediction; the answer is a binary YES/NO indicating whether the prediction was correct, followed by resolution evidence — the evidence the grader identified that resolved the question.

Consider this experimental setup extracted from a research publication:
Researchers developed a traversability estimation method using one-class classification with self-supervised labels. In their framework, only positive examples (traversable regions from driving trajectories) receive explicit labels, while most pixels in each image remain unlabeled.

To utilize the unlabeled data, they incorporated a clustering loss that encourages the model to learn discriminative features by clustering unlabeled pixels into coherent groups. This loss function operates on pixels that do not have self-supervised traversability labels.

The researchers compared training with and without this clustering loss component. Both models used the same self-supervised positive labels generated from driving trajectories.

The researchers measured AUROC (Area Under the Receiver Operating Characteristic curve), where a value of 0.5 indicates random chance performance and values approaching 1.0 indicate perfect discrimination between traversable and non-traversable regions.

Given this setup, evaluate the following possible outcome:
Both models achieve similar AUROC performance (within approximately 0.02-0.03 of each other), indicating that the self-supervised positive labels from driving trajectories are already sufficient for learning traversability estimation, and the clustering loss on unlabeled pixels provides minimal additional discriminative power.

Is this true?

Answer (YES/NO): NO